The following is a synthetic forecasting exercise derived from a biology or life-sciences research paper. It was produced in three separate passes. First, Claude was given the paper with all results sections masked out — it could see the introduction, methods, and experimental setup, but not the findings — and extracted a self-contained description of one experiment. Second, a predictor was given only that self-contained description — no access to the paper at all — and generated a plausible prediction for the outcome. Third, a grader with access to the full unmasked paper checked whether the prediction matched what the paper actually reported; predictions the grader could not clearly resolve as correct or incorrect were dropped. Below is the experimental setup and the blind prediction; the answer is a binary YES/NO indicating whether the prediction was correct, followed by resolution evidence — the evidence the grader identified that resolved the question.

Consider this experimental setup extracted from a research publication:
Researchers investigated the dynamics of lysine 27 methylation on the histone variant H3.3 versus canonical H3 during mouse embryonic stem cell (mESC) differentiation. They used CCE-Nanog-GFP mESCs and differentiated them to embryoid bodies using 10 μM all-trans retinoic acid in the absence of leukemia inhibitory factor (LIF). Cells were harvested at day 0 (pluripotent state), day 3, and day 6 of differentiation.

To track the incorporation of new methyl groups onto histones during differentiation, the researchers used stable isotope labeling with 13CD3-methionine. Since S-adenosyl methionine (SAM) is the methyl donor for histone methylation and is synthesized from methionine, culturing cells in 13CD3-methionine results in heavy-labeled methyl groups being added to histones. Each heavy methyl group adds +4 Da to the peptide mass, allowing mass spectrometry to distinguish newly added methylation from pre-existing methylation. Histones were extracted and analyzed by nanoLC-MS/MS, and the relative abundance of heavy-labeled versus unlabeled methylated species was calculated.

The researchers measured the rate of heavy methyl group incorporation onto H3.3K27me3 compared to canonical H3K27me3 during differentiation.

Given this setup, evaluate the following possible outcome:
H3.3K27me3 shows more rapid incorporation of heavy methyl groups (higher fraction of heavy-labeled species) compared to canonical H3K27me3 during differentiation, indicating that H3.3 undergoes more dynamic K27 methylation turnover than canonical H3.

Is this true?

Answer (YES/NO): NO